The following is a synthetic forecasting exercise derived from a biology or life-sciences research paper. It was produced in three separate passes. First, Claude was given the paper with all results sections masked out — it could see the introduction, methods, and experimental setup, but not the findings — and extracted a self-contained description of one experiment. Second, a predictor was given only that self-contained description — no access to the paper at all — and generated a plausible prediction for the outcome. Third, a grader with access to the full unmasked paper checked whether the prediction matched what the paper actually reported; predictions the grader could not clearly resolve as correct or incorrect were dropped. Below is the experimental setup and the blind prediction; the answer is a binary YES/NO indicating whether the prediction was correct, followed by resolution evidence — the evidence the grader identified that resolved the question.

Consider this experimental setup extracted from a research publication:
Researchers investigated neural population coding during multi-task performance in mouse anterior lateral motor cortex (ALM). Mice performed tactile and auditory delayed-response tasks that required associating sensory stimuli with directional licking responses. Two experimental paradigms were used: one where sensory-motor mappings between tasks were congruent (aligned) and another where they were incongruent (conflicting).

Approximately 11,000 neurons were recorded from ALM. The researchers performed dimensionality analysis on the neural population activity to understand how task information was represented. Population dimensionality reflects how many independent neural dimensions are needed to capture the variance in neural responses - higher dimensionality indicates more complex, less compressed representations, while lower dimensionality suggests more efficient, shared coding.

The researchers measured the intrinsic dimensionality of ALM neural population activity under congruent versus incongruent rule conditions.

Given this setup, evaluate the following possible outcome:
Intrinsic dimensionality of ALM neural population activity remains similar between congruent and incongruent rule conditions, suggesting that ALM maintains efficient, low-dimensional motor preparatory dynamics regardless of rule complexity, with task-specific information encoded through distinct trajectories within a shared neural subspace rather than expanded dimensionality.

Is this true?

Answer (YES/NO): NO